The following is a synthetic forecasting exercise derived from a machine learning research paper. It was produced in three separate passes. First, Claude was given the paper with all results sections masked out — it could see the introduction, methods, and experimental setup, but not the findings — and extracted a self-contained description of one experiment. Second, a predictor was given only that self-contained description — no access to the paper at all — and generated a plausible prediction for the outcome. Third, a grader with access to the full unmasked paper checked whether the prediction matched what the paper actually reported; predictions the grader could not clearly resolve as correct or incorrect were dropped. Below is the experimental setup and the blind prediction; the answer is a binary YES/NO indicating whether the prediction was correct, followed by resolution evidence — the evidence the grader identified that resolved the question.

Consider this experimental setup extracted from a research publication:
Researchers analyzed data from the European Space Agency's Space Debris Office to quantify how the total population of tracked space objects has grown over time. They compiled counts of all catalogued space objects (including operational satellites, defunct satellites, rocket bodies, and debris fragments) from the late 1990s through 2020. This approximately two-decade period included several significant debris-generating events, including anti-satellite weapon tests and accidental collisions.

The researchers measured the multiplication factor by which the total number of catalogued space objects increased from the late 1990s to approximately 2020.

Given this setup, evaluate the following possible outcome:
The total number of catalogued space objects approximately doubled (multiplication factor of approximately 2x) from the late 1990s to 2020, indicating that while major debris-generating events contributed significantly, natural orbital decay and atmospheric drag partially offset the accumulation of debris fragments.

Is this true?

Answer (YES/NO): NO